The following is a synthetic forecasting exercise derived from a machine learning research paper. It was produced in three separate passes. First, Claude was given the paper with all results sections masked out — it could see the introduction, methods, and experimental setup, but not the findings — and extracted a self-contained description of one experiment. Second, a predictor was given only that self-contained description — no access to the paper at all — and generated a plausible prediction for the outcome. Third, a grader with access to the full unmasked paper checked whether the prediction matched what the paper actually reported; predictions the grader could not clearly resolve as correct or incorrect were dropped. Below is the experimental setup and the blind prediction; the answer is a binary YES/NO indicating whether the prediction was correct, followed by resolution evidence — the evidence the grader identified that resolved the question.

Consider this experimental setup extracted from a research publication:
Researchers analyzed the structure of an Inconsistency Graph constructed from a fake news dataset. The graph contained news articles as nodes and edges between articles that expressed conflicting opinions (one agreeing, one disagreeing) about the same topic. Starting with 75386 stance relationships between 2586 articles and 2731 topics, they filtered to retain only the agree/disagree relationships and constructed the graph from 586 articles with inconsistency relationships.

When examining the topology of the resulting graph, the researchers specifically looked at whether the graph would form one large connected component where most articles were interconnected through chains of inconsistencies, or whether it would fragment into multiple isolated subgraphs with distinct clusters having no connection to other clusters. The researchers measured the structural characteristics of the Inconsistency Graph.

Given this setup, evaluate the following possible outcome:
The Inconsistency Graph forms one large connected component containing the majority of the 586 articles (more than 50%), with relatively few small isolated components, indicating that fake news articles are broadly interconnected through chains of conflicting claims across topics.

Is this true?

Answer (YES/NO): NO